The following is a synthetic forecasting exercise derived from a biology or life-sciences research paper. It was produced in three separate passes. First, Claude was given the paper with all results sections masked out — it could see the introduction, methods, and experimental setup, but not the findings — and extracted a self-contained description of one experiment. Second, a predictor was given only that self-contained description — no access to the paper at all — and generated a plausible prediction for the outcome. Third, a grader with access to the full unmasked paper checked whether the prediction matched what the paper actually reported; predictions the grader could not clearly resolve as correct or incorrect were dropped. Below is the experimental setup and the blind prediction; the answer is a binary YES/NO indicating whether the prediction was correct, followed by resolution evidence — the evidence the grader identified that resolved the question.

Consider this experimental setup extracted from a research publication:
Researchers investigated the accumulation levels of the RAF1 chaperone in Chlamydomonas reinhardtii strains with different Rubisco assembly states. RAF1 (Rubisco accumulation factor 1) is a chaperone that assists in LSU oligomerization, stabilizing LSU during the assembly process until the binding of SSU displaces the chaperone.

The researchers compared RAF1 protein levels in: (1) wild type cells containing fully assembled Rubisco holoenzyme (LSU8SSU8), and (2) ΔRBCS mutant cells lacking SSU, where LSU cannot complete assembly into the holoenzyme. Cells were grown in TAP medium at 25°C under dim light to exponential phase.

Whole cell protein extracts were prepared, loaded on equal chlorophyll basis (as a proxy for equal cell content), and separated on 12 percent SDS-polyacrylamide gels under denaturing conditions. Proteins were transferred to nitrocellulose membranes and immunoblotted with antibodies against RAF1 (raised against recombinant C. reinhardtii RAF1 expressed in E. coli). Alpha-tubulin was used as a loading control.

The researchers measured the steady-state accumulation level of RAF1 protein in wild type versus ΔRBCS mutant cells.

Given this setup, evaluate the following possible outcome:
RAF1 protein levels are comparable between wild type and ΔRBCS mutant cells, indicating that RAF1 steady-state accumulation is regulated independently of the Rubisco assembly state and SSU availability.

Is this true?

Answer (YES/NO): YES